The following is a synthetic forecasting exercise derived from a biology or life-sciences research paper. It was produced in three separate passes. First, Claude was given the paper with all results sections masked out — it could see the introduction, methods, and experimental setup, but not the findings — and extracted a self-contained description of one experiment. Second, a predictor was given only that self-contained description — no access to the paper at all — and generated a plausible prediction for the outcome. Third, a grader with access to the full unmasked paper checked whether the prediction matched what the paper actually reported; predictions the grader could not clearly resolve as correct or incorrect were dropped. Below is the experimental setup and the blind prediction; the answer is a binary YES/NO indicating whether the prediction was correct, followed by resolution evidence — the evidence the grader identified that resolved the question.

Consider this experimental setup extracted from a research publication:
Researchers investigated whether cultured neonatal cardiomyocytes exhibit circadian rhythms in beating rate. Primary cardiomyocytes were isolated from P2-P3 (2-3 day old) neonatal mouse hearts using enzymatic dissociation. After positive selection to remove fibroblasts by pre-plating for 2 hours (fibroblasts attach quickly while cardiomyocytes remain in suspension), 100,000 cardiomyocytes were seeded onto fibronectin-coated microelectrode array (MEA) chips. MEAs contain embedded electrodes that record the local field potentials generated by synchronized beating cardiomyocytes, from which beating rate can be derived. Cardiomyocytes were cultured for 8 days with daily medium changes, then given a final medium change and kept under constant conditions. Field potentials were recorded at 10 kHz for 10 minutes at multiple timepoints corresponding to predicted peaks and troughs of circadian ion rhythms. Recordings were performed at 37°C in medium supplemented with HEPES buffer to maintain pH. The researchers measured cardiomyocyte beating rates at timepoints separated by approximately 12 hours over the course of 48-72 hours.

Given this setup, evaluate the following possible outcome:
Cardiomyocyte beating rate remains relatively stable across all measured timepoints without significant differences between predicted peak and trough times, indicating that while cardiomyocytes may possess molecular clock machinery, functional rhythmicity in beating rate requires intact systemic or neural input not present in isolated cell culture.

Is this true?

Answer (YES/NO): NO